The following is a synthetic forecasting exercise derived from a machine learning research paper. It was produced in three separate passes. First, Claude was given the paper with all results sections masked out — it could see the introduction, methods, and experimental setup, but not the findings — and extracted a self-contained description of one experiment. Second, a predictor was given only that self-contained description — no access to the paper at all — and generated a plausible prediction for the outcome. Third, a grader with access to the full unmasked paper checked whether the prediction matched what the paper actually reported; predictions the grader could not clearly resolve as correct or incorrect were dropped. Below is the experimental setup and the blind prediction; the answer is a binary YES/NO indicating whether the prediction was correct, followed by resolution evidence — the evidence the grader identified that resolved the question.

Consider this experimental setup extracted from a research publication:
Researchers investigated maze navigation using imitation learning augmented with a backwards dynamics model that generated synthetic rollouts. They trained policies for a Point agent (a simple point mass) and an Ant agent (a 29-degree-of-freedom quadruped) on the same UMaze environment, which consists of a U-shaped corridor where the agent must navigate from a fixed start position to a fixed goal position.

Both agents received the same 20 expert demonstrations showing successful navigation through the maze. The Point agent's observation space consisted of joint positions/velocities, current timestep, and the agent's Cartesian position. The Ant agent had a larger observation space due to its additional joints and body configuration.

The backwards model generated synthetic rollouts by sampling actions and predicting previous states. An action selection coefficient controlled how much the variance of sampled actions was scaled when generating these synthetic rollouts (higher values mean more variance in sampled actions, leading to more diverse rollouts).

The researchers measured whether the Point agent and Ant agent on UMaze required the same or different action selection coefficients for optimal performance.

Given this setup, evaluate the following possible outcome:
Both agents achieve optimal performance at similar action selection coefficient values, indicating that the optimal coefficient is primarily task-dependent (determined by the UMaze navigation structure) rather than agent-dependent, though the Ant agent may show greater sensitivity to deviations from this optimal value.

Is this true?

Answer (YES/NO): YES